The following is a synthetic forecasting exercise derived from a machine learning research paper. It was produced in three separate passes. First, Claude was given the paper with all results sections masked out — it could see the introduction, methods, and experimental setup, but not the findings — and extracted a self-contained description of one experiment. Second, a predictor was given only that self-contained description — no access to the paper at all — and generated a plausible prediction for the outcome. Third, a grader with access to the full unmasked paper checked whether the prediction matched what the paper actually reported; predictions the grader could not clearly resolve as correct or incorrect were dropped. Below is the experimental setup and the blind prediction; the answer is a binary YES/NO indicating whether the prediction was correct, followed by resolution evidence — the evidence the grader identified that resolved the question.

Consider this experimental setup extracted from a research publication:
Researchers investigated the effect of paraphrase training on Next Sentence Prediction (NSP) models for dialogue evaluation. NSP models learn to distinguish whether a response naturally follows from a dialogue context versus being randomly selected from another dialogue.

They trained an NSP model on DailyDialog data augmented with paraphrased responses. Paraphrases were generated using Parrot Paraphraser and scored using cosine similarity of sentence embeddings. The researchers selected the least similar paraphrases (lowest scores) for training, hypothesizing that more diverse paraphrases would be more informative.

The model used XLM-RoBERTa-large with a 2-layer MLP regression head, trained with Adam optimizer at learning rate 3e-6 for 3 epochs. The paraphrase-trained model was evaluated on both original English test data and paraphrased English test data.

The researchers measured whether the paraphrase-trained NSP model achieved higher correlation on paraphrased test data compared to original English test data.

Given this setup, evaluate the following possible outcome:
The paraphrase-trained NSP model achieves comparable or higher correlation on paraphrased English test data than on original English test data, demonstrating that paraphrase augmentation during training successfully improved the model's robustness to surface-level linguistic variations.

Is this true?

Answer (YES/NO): NO